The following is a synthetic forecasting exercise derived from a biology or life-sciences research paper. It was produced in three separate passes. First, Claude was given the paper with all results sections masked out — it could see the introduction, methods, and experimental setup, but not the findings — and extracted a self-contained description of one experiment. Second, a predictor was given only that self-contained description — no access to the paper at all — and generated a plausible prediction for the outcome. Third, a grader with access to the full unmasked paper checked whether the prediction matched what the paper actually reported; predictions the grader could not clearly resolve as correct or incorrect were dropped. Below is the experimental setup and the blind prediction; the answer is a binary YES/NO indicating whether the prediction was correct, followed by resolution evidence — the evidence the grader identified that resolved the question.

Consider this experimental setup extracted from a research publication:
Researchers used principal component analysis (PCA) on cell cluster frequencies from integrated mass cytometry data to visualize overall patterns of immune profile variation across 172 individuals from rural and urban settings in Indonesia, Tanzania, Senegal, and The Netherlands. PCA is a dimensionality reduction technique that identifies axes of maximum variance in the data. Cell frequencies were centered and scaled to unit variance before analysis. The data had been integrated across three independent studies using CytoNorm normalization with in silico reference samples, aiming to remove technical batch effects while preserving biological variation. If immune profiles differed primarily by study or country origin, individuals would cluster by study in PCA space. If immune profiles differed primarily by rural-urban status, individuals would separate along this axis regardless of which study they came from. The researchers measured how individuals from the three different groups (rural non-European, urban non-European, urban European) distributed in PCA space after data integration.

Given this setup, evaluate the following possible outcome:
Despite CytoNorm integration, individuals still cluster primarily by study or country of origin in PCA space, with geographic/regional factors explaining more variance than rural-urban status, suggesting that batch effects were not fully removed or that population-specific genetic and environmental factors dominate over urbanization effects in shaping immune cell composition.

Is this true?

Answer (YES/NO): NO